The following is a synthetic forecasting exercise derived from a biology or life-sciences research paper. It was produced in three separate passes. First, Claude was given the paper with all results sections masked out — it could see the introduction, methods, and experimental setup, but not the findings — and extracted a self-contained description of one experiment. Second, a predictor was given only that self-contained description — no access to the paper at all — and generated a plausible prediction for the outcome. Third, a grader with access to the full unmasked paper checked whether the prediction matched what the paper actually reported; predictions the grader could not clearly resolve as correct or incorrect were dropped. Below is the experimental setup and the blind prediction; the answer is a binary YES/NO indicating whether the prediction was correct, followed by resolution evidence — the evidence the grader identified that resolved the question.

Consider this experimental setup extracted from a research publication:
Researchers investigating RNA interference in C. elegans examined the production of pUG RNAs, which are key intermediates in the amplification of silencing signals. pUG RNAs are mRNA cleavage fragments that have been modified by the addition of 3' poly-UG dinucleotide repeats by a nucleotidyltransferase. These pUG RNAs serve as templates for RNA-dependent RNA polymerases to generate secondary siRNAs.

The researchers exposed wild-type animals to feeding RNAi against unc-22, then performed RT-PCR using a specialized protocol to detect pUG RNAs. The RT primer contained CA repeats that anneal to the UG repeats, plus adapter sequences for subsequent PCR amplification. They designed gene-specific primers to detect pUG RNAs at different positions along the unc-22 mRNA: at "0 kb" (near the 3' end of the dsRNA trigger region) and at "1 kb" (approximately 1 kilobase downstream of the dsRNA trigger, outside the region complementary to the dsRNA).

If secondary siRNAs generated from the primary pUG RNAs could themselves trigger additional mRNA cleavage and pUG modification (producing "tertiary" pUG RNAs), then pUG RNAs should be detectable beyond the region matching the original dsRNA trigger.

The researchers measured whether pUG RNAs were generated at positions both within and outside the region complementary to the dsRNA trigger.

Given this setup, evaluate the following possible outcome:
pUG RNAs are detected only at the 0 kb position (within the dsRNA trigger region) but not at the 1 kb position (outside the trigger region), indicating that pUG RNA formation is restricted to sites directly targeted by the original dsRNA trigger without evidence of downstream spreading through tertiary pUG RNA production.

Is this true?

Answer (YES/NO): YES